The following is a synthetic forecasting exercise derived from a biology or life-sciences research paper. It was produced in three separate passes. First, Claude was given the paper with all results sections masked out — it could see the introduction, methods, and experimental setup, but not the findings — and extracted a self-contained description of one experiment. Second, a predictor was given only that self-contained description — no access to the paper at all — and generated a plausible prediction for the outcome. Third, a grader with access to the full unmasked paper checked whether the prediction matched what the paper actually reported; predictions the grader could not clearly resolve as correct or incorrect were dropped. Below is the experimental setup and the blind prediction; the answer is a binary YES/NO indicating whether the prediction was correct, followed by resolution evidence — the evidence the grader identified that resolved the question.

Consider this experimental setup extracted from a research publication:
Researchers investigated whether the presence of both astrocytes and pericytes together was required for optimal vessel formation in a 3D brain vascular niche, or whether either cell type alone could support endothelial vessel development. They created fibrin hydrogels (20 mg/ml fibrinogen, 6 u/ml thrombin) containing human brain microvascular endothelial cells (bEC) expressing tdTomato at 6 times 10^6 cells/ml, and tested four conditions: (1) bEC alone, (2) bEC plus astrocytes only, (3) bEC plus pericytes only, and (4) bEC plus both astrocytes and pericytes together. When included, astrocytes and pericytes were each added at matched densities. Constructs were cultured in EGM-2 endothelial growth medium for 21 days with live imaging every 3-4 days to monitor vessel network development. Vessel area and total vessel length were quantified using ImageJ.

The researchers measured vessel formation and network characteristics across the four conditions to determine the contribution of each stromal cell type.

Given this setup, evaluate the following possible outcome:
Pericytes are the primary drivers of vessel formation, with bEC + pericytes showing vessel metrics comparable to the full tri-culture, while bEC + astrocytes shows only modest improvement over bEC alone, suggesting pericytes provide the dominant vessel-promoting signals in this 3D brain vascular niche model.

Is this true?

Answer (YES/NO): NO